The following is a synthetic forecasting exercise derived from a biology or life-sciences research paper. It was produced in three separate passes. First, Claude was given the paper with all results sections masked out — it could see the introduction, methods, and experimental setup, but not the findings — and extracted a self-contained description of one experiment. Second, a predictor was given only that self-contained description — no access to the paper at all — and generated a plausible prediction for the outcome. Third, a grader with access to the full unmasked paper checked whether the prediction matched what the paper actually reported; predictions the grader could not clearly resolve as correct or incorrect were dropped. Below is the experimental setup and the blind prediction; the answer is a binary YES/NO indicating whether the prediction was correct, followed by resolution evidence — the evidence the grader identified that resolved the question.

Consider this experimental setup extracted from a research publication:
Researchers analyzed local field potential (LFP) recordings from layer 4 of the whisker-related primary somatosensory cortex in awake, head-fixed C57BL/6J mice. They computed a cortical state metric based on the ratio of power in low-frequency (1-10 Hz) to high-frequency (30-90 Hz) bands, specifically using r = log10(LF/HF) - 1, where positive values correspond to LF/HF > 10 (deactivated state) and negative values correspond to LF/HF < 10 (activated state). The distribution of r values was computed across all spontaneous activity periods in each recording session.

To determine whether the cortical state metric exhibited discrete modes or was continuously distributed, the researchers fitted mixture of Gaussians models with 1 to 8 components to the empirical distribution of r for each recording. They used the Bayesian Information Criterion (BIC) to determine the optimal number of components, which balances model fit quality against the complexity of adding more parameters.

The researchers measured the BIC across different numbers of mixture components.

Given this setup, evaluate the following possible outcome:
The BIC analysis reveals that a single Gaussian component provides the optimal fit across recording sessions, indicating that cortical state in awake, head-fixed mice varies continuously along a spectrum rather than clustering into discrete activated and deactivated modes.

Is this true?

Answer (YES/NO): NO